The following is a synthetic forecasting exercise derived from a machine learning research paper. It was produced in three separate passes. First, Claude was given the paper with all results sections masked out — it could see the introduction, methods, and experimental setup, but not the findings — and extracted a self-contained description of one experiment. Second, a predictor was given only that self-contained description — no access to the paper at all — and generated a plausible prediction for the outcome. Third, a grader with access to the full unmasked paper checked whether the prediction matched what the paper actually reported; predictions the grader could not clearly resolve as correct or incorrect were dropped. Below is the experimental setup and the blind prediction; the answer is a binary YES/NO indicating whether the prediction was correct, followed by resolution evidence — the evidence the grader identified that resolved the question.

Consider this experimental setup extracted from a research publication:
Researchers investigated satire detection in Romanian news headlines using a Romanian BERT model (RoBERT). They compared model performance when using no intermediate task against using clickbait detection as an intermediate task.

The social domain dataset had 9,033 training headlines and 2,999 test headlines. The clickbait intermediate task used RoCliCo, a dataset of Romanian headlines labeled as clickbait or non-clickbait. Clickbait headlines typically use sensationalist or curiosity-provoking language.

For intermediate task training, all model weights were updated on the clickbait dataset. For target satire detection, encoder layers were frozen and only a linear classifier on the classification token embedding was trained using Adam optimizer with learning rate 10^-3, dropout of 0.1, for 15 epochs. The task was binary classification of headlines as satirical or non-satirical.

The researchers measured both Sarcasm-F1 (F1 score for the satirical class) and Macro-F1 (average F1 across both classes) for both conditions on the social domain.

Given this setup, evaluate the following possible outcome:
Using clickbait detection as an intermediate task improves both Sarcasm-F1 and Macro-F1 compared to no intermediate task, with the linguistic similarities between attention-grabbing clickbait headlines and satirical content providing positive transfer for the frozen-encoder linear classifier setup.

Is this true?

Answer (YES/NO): YES